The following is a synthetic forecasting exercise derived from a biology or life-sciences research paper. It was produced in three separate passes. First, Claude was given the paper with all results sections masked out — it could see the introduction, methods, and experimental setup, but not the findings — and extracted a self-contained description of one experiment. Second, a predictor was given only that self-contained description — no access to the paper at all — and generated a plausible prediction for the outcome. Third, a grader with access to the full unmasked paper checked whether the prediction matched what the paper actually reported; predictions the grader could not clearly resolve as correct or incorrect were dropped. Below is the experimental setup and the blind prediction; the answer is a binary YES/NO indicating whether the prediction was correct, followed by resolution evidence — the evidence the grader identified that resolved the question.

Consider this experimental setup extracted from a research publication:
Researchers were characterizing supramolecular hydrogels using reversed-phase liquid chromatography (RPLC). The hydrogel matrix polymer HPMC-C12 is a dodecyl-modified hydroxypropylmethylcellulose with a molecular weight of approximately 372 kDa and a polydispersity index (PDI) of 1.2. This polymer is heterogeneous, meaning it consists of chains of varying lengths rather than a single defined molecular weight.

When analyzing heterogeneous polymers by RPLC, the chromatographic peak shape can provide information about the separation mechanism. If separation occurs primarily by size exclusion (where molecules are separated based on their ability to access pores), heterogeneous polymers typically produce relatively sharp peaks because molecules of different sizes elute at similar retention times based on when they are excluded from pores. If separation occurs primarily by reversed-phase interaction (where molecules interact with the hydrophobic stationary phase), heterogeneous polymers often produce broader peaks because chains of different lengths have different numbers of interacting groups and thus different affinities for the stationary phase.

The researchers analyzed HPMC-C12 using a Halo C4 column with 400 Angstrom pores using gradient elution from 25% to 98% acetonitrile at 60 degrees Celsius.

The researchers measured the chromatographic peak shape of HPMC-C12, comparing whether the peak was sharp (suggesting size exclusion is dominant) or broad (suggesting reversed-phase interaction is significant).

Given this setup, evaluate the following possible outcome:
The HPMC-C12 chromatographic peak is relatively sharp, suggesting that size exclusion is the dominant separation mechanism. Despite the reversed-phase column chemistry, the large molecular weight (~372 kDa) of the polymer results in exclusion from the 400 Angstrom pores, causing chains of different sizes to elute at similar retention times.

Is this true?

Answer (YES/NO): NO